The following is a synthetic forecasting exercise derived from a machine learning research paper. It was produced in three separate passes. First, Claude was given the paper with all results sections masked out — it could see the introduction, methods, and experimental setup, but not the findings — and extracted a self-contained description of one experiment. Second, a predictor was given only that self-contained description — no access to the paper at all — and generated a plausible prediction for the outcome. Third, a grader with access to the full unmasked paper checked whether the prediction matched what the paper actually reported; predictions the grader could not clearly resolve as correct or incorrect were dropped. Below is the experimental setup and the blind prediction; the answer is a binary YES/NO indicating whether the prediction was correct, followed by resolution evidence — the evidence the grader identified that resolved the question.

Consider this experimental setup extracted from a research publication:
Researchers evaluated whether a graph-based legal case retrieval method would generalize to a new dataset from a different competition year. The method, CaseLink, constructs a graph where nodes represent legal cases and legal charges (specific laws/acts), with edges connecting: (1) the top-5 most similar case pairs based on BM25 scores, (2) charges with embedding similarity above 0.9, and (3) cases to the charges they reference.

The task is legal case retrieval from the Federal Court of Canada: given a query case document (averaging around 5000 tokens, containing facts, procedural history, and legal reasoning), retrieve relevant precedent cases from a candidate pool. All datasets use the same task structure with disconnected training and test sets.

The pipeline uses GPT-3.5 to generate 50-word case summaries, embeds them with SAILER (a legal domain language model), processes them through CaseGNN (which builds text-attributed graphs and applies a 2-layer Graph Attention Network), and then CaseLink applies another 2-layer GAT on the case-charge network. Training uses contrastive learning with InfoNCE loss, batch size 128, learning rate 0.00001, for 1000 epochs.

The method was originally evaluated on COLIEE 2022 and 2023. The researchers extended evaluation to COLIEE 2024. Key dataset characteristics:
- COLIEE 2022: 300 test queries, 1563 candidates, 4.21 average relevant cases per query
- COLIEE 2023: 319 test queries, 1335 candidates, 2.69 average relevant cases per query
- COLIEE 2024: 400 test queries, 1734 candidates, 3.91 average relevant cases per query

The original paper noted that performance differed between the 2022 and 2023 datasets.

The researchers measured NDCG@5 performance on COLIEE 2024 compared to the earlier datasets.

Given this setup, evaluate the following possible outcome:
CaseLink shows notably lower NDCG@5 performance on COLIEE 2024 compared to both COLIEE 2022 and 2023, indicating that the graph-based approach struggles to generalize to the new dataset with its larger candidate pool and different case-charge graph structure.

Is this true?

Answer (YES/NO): NO